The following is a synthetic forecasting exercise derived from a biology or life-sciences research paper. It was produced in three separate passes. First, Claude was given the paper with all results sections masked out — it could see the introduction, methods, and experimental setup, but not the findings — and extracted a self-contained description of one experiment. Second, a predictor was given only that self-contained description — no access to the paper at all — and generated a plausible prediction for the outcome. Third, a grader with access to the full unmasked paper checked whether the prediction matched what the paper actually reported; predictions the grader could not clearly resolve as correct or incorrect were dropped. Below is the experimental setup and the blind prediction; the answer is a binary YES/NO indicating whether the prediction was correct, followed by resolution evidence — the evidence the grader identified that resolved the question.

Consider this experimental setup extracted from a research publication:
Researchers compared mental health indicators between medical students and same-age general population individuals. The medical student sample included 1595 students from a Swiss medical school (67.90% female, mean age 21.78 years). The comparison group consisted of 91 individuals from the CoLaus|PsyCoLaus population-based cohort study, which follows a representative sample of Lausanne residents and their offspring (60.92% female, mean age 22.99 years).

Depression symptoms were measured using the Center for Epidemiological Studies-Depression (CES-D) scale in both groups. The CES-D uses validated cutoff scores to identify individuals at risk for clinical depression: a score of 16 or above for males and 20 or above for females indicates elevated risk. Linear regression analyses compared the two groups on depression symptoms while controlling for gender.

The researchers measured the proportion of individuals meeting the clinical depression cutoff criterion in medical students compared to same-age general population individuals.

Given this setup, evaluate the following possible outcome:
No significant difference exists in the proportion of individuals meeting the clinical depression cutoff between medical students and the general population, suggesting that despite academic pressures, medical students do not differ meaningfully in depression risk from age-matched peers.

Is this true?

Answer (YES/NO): NO